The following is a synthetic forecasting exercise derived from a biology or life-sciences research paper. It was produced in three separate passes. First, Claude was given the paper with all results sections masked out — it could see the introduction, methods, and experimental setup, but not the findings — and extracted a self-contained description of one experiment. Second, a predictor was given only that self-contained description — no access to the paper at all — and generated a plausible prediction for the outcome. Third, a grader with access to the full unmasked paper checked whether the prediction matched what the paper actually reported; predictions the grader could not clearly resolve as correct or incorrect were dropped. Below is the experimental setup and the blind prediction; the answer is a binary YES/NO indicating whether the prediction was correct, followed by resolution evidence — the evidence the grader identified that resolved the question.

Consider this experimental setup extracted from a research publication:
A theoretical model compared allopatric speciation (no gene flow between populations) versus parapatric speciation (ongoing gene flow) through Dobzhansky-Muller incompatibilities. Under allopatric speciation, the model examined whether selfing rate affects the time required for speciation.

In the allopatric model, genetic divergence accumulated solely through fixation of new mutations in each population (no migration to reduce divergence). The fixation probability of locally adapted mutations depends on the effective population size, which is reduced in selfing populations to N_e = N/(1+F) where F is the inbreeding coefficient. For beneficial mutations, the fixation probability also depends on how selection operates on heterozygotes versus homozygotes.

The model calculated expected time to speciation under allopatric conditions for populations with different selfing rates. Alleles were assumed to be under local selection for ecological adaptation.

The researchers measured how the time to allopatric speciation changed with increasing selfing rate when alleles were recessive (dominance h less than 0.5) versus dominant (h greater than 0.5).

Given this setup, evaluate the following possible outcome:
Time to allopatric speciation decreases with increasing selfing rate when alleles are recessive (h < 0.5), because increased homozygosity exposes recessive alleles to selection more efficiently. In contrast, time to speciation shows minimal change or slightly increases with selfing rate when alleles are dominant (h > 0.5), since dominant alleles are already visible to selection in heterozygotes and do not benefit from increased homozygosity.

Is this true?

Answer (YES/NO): NO